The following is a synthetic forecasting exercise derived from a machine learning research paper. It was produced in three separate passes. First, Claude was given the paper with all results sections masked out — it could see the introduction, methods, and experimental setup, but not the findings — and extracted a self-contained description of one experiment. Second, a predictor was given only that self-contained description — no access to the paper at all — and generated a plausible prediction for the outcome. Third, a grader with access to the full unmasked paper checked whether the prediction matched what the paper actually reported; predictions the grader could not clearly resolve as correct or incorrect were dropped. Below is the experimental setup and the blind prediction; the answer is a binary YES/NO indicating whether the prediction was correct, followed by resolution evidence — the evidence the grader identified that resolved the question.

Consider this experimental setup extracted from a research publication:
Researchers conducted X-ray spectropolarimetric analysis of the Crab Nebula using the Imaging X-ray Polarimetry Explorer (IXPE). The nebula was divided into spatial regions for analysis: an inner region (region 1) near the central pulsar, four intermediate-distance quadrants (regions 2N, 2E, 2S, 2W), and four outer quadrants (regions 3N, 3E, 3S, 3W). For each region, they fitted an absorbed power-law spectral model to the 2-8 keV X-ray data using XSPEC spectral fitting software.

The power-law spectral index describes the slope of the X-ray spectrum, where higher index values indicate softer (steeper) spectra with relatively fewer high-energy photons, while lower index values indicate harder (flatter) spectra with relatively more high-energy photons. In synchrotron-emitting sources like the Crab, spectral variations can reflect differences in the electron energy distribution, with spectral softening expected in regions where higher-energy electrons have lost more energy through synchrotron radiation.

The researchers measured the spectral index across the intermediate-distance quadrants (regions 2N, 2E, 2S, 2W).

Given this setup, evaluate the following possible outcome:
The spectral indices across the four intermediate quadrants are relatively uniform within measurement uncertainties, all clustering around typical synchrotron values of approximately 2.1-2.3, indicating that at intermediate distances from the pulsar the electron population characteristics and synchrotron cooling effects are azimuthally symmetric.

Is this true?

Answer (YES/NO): NO